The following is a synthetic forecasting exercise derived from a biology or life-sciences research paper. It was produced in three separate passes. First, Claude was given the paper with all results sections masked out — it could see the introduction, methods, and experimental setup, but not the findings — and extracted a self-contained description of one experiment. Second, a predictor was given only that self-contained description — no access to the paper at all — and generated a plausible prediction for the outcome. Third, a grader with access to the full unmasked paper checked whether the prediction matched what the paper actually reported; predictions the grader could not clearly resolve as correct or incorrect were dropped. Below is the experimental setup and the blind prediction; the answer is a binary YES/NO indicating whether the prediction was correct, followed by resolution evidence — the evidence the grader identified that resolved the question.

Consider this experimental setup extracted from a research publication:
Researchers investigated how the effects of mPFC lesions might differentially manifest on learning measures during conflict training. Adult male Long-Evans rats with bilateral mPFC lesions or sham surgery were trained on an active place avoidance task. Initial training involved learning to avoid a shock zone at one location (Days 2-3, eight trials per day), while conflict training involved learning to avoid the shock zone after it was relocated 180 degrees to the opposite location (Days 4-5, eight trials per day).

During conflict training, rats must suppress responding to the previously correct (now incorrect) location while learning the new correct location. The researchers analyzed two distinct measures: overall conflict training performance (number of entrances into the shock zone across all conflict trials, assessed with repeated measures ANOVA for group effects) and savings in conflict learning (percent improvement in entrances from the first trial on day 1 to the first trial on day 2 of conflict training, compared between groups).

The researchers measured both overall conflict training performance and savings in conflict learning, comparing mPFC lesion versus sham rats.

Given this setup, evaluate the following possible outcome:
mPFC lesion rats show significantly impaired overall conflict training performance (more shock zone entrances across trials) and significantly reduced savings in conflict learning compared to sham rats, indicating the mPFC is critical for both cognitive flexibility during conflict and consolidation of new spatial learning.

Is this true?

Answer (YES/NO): NO